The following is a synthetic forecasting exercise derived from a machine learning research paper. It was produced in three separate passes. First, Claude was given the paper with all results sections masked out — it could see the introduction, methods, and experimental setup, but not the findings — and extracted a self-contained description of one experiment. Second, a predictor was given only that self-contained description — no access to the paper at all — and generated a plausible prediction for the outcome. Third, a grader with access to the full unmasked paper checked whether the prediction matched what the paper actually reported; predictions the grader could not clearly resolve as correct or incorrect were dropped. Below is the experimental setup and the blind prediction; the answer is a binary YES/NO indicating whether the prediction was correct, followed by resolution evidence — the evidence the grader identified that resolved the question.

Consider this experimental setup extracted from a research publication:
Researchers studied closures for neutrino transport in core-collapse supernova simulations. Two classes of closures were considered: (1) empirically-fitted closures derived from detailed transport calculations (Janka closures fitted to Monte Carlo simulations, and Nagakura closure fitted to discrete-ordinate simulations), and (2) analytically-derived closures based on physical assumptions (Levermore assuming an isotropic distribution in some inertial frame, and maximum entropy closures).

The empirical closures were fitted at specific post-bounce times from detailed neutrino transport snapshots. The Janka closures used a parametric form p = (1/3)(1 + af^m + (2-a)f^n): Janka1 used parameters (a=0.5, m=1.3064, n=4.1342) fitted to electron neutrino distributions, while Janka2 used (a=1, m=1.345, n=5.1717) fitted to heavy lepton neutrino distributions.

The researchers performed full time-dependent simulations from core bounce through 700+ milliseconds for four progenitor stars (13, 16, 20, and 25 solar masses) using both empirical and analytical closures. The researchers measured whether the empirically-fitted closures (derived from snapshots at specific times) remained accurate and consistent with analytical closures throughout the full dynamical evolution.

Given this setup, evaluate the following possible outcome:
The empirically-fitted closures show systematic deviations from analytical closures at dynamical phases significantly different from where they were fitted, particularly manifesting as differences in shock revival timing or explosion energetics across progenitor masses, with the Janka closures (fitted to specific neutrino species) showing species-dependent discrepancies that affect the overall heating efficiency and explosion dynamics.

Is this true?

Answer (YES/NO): NO